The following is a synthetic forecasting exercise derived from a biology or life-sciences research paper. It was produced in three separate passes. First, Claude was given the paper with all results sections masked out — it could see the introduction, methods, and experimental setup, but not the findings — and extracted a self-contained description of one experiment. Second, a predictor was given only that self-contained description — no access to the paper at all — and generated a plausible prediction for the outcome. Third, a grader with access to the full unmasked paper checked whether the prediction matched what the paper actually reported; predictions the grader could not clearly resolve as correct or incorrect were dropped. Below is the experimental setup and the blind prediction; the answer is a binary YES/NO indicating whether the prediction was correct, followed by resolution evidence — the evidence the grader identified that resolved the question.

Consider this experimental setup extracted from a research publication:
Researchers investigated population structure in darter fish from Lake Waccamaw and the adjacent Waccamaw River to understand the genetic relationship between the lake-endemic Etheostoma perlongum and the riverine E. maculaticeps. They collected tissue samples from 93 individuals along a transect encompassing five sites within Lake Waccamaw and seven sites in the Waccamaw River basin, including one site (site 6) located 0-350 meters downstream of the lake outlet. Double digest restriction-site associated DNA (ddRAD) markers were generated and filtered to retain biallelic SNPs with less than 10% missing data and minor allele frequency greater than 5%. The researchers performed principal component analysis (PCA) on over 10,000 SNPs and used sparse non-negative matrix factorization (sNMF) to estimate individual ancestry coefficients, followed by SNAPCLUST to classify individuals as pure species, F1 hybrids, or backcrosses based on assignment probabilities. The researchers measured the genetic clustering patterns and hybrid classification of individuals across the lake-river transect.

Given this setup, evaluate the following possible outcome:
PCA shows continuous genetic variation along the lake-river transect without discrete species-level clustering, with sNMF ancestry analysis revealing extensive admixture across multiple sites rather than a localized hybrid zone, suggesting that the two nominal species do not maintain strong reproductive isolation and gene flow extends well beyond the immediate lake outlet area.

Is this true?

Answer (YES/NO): NO